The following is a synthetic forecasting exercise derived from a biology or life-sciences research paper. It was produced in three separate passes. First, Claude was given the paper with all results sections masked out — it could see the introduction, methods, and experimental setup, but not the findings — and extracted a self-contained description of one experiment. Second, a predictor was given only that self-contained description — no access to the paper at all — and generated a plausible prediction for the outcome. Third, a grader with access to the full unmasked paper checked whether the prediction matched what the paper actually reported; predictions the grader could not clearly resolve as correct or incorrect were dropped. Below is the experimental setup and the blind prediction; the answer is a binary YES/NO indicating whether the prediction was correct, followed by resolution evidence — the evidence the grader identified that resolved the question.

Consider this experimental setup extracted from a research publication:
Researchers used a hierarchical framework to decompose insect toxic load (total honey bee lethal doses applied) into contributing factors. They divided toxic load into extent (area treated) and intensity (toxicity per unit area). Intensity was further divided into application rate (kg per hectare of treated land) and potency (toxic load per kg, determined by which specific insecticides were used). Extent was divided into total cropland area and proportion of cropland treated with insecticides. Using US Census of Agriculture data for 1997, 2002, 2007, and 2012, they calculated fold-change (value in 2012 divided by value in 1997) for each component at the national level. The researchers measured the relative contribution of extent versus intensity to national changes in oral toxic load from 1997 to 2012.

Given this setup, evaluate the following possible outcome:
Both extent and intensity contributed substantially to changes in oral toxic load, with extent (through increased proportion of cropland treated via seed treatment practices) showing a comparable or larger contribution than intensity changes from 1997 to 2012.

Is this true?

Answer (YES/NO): NO